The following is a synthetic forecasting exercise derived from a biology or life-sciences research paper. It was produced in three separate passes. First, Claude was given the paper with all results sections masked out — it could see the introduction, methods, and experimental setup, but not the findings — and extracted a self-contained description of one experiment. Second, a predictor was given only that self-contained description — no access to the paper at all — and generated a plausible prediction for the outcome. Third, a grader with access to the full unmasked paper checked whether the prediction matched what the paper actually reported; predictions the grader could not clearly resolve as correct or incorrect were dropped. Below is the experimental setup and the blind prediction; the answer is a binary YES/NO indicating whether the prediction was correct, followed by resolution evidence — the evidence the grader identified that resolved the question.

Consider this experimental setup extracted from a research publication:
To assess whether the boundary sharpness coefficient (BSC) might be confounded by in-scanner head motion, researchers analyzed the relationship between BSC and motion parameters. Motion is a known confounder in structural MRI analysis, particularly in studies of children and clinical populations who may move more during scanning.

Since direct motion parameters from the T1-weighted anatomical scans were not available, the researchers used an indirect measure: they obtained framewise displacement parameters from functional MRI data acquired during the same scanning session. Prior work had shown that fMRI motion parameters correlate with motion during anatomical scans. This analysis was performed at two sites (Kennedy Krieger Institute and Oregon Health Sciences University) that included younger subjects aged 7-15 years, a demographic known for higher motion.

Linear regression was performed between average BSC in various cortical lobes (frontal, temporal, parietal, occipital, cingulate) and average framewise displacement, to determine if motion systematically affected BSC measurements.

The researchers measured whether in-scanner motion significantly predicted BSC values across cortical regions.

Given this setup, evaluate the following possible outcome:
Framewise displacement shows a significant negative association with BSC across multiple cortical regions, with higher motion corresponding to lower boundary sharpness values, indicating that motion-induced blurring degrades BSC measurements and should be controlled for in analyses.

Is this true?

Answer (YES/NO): NO